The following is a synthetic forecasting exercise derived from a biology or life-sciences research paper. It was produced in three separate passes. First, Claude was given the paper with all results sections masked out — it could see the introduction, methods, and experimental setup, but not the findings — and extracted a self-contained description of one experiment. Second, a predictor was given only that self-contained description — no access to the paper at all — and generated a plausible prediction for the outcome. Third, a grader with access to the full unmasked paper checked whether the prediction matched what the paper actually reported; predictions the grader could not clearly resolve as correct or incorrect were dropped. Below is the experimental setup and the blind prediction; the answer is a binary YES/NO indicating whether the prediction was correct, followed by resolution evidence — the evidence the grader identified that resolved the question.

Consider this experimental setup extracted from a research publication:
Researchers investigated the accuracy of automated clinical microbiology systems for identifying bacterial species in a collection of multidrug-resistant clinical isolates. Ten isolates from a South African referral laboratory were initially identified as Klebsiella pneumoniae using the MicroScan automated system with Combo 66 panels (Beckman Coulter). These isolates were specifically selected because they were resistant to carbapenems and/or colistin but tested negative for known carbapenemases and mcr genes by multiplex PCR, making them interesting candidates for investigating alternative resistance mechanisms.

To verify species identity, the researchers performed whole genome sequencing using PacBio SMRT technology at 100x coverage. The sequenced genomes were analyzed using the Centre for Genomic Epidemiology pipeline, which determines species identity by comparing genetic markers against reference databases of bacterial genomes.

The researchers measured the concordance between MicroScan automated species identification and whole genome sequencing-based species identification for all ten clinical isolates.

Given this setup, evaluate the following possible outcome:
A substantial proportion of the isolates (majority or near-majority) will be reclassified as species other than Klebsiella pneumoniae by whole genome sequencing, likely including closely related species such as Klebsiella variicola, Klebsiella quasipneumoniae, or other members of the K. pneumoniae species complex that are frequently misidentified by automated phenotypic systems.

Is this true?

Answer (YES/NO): NO